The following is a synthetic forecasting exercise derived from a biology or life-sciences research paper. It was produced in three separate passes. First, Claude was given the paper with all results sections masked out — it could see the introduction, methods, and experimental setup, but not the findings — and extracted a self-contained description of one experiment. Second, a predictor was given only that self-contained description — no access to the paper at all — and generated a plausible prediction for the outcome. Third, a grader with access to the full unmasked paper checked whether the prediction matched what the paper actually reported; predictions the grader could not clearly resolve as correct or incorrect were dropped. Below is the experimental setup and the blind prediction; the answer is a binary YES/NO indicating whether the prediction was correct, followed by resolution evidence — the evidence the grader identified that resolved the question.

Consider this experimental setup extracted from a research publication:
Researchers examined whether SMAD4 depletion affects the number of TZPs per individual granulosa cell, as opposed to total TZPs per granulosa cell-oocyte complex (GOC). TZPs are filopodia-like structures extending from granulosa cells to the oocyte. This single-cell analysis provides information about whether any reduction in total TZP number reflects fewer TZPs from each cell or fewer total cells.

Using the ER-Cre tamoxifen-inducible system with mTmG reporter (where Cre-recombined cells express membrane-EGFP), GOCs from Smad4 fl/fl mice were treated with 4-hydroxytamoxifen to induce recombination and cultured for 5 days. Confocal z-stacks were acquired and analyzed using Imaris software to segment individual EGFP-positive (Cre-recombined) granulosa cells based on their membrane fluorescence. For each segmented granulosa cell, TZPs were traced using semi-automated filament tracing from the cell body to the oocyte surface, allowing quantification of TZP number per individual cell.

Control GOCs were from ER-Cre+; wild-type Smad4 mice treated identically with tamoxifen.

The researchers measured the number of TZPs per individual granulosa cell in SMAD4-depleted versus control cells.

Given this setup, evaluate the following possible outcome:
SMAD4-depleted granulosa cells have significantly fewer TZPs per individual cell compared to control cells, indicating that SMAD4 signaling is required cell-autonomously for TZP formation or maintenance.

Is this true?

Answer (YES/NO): YES